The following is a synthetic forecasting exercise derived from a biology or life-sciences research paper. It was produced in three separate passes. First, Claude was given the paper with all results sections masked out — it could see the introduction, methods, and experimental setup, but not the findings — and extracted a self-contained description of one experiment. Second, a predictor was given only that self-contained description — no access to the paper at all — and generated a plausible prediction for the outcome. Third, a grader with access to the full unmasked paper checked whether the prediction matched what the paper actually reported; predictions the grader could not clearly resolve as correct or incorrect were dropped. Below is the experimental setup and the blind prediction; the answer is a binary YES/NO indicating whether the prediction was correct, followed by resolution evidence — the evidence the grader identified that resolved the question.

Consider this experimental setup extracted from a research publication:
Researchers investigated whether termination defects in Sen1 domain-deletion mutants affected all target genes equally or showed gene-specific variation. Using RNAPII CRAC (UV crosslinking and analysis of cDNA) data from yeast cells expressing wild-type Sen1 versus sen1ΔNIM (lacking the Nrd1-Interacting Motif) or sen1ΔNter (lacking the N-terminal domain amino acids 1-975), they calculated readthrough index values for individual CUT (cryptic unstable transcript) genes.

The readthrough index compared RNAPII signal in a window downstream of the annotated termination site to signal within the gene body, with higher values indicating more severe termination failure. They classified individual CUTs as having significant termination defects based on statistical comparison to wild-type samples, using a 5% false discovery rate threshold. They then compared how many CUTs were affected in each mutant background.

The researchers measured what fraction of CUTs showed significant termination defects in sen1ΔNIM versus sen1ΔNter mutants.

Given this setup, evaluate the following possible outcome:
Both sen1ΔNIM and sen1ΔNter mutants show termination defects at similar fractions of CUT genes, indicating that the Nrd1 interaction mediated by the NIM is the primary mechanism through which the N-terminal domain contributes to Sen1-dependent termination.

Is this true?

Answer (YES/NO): NO